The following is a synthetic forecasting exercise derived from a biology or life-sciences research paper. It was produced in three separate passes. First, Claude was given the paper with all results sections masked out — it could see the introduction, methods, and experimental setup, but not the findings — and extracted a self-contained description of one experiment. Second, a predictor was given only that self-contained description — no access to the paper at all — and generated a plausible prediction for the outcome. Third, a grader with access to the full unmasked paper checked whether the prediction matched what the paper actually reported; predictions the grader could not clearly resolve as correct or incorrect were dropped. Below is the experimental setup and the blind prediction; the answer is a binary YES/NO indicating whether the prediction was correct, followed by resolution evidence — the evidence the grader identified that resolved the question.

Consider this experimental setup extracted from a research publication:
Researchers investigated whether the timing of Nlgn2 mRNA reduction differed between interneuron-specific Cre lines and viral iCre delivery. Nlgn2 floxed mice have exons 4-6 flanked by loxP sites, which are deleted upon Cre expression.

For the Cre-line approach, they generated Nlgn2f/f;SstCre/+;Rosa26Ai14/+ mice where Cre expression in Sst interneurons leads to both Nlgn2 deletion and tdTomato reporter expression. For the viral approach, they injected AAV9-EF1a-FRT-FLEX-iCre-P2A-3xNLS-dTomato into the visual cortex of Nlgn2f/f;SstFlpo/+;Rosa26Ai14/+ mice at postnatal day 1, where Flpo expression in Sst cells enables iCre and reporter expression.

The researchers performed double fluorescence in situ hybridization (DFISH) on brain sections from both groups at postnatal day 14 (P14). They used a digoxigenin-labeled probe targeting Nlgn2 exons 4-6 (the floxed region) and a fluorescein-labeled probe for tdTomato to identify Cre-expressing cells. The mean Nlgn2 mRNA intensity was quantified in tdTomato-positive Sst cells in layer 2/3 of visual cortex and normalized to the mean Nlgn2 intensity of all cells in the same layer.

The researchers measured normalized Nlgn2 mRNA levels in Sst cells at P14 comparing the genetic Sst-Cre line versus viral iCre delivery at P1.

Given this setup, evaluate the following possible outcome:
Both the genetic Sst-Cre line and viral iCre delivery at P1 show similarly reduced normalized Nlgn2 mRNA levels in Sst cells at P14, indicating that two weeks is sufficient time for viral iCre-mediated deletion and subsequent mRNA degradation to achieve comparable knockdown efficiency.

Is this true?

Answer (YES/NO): NO